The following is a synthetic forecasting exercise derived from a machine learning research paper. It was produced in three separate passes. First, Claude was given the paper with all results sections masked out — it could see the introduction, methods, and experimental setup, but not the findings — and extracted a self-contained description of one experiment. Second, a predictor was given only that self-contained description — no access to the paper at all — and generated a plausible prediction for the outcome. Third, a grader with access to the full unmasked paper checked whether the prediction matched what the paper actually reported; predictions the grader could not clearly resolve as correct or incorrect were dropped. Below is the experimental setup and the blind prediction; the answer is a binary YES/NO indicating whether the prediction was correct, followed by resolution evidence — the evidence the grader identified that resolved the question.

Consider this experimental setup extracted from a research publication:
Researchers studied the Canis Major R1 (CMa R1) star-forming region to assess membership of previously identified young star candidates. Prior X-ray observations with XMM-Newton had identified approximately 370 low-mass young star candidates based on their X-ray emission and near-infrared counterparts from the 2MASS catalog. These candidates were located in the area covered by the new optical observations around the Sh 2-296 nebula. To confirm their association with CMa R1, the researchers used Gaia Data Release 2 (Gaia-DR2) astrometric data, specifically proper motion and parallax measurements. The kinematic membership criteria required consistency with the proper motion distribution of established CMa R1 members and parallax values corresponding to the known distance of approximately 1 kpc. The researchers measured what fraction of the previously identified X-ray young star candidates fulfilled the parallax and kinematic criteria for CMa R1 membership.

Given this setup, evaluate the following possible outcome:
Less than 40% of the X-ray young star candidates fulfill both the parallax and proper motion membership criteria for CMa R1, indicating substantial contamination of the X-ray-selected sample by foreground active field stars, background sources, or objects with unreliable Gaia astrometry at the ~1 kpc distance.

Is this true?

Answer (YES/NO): YES